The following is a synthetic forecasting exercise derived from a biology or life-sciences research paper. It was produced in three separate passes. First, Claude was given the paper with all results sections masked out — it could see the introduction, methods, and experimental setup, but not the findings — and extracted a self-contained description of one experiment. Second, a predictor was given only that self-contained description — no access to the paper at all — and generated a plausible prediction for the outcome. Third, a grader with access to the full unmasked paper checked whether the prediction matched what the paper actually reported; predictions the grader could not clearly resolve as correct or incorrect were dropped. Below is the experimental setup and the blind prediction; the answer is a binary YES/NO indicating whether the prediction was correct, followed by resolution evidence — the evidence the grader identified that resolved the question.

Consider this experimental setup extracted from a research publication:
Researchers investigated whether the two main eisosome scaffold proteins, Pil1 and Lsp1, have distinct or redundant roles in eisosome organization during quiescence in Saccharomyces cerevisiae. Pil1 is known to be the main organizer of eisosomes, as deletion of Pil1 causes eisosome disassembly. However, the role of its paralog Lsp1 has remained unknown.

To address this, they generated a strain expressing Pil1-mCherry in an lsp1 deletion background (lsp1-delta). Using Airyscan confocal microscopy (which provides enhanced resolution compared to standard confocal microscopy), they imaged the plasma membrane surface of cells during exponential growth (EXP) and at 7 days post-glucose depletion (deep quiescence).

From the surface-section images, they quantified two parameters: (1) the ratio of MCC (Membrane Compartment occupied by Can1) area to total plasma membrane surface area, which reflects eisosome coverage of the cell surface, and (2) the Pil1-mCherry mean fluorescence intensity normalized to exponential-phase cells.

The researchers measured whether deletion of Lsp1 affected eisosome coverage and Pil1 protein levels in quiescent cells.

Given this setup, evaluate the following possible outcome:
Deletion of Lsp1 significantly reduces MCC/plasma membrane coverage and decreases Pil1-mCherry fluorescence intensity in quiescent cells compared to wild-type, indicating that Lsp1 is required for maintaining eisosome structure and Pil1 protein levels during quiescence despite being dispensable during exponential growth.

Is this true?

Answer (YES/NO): NO